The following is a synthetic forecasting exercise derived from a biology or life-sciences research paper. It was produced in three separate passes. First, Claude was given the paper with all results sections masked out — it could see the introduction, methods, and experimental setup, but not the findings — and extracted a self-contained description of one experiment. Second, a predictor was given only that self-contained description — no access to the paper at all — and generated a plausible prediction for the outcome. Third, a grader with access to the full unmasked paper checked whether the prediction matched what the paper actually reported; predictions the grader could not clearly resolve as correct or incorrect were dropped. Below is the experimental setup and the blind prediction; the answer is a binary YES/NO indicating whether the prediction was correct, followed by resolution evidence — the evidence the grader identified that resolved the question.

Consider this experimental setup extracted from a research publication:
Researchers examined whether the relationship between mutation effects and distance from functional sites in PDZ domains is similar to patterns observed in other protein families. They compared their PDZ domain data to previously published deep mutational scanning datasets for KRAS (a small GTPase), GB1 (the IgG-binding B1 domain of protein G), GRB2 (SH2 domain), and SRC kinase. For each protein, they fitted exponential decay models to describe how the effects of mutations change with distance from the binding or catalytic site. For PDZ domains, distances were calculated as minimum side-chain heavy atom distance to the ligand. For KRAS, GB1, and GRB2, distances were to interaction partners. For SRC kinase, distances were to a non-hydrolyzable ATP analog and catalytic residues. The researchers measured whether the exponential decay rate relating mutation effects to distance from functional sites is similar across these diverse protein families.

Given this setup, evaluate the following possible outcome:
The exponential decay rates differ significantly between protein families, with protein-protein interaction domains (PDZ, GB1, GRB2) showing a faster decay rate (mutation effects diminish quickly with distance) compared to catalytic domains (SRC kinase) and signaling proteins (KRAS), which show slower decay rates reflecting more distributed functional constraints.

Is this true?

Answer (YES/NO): NO